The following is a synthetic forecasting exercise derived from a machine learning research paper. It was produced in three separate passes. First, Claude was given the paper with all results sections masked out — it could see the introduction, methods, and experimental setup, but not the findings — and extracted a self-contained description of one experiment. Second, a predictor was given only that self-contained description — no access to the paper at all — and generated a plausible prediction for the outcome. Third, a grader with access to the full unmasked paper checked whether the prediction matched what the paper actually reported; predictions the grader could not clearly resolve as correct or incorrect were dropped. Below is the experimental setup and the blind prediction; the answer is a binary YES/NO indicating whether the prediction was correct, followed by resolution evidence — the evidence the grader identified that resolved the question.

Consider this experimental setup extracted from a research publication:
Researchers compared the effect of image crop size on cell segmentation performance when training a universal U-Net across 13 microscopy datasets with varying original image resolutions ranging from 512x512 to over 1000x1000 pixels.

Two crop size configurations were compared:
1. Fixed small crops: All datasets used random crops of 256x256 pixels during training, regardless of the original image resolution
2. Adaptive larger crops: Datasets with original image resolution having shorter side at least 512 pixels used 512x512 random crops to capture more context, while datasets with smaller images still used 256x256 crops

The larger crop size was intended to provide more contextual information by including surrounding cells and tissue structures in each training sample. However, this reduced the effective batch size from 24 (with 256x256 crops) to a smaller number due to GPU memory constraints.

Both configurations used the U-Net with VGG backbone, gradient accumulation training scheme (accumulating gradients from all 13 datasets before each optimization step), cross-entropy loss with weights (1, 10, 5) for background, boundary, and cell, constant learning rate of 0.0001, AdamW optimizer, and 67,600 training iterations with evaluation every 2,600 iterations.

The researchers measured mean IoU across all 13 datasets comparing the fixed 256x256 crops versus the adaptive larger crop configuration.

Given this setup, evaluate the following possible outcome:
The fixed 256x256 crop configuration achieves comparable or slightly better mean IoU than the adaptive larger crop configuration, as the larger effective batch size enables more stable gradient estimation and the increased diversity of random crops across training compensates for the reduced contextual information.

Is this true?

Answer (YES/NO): NO